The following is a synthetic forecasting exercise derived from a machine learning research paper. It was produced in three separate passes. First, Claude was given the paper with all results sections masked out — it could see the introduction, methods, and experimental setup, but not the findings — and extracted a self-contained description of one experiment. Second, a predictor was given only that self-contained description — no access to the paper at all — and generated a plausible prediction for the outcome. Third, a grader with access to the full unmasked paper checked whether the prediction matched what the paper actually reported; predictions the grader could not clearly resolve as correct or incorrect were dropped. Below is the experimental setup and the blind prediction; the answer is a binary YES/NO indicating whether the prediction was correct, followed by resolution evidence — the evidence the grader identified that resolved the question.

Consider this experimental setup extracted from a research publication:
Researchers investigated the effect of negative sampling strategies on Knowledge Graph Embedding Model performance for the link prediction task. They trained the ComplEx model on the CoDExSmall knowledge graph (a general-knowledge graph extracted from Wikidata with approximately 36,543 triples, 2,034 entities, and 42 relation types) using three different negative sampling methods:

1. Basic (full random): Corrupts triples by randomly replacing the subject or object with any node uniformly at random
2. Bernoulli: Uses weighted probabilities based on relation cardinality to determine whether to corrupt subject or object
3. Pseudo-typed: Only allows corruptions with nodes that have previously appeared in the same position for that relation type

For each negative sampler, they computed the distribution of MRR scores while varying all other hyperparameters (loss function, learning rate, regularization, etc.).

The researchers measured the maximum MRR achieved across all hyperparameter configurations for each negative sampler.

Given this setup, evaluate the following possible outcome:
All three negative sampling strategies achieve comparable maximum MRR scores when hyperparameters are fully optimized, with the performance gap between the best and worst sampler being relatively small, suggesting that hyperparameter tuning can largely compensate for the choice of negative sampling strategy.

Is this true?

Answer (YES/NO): NO